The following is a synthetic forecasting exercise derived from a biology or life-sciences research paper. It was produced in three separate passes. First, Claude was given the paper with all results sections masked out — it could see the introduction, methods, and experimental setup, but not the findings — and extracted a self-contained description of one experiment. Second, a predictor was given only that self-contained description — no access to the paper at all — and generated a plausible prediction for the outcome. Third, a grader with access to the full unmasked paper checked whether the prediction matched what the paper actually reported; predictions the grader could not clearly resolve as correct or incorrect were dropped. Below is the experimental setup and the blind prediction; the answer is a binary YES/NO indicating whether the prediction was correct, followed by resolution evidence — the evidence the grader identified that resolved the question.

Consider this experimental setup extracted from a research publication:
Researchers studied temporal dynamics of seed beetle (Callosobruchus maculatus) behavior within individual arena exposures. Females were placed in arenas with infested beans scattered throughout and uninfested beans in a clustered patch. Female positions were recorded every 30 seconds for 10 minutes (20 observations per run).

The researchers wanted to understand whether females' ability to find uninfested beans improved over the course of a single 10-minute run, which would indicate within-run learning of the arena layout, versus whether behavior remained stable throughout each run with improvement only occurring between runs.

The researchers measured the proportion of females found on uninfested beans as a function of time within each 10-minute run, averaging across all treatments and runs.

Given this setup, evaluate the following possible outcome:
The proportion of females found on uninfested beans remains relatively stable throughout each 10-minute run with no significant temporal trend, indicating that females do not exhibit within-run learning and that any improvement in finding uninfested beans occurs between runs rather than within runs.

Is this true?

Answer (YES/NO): NO